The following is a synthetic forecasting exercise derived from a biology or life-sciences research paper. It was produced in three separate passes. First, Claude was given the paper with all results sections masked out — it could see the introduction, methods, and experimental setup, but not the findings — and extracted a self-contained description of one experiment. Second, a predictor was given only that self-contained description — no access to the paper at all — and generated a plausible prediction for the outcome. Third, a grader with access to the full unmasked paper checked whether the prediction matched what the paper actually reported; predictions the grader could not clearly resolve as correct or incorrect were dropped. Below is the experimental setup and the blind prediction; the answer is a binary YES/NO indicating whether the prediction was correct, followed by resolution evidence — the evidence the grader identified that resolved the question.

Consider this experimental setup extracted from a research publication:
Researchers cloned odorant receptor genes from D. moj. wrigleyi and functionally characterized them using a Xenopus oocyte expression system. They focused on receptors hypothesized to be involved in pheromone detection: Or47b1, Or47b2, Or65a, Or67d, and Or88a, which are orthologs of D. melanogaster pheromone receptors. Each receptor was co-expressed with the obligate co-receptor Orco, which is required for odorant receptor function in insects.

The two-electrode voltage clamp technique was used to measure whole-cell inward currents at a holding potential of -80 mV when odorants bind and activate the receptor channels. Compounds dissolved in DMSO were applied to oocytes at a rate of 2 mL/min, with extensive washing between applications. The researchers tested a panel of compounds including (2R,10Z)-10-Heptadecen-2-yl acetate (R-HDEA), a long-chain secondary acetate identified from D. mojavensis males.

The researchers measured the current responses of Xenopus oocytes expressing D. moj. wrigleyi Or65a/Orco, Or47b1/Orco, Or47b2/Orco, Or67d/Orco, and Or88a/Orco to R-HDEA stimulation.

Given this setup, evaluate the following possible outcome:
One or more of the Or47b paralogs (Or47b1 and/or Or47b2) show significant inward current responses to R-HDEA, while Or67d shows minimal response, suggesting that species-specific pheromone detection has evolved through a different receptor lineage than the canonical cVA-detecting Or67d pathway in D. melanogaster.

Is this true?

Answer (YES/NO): NO